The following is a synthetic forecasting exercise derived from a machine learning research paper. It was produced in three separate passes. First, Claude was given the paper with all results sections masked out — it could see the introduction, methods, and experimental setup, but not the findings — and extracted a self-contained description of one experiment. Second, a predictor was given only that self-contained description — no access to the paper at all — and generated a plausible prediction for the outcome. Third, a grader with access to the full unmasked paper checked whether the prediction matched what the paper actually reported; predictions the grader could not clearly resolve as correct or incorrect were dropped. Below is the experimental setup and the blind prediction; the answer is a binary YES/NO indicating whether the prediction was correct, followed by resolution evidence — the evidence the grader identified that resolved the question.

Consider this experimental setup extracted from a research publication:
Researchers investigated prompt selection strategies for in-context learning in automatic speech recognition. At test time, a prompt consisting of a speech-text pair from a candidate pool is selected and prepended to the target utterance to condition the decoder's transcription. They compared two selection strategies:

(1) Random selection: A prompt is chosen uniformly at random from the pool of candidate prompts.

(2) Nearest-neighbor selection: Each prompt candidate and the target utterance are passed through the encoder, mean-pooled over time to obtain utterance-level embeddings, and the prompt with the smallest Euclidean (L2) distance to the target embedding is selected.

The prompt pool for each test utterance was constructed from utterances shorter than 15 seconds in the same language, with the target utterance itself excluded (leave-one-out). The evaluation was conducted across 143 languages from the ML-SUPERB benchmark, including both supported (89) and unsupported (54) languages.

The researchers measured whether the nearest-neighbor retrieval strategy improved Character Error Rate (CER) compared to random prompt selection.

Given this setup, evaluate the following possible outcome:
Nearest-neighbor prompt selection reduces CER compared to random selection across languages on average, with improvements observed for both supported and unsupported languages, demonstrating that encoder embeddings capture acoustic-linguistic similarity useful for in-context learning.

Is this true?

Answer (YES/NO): NO